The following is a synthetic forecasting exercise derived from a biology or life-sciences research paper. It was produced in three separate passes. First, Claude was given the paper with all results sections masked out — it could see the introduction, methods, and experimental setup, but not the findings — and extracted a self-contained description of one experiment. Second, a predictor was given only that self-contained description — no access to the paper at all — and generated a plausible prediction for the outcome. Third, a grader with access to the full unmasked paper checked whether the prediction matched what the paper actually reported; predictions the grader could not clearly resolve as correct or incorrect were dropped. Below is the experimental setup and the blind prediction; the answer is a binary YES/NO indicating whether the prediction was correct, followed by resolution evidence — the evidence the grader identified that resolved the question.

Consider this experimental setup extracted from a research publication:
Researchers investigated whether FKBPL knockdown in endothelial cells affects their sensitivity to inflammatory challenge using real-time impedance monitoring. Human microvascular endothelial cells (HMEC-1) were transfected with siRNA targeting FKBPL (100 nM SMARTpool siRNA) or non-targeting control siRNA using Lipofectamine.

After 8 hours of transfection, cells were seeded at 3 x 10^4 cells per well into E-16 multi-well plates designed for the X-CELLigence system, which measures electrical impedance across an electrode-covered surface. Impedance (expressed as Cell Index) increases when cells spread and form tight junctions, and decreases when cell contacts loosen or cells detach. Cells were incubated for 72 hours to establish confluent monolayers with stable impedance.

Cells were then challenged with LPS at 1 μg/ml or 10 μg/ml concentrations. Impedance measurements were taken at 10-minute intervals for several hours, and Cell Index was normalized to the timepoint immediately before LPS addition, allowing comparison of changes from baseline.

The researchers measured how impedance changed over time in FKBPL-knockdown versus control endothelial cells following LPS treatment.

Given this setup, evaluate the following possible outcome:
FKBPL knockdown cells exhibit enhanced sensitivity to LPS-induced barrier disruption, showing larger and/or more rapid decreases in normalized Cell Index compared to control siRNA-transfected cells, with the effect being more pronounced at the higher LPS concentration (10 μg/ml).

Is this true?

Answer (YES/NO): YES